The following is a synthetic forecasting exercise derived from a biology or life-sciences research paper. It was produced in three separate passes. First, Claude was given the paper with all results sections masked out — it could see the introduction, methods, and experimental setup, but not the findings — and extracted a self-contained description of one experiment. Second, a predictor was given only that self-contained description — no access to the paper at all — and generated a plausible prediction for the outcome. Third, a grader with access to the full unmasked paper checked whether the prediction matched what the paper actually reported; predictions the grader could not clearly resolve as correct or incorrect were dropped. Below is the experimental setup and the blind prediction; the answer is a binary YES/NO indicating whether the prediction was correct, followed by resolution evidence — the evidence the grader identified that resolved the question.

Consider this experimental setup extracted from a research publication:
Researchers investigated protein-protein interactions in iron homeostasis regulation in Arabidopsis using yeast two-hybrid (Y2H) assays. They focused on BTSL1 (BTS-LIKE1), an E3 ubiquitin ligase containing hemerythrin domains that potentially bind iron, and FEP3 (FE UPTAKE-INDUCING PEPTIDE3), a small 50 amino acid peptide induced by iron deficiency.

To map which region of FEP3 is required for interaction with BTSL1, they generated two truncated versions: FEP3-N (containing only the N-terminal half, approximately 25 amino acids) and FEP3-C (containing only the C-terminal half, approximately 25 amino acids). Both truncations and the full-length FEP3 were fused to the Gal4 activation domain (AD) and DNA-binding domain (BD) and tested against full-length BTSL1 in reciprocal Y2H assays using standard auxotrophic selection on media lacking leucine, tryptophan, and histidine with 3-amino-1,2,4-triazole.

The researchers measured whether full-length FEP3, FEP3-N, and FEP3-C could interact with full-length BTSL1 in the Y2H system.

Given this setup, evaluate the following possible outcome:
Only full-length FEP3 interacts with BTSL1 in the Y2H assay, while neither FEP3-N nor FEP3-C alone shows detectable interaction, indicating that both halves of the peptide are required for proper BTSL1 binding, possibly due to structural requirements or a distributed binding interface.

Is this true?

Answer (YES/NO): NO